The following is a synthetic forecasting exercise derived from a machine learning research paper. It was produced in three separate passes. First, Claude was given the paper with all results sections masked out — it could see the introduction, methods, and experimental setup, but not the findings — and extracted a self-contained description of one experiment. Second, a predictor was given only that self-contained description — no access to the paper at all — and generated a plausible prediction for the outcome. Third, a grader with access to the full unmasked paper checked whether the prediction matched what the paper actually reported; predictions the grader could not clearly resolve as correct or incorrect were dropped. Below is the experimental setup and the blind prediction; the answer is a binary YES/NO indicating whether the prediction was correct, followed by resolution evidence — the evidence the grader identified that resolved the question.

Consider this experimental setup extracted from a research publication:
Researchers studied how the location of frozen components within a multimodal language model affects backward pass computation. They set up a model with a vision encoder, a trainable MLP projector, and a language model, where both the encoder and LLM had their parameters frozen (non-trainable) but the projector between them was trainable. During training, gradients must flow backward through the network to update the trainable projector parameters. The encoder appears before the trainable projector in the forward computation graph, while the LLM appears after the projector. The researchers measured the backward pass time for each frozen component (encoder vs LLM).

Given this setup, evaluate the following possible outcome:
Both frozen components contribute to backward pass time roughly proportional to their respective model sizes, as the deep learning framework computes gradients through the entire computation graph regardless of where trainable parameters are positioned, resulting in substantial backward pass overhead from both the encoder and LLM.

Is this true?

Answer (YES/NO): NO